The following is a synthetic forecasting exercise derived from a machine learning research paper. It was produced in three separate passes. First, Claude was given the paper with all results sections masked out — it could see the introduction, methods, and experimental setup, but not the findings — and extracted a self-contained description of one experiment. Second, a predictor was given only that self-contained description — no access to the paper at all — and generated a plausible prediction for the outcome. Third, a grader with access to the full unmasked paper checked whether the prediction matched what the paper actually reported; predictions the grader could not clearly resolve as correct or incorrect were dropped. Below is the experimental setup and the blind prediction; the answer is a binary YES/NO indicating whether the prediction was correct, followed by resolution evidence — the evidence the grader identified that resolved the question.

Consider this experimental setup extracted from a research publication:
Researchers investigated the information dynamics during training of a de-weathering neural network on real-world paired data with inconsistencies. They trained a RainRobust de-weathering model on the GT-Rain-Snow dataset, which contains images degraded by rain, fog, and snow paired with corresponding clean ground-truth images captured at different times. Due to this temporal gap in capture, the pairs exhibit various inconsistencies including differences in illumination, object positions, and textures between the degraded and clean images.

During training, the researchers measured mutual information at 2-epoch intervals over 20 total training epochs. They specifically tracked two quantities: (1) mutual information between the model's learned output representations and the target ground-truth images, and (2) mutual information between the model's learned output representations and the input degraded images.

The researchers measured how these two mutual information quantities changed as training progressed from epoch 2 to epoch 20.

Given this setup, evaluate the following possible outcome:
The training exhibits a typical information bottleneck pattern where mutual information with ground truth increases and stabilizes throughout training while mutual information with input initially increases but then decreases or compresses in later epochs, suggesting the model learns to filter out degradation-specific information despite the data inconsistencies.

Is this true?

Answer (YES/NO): YES